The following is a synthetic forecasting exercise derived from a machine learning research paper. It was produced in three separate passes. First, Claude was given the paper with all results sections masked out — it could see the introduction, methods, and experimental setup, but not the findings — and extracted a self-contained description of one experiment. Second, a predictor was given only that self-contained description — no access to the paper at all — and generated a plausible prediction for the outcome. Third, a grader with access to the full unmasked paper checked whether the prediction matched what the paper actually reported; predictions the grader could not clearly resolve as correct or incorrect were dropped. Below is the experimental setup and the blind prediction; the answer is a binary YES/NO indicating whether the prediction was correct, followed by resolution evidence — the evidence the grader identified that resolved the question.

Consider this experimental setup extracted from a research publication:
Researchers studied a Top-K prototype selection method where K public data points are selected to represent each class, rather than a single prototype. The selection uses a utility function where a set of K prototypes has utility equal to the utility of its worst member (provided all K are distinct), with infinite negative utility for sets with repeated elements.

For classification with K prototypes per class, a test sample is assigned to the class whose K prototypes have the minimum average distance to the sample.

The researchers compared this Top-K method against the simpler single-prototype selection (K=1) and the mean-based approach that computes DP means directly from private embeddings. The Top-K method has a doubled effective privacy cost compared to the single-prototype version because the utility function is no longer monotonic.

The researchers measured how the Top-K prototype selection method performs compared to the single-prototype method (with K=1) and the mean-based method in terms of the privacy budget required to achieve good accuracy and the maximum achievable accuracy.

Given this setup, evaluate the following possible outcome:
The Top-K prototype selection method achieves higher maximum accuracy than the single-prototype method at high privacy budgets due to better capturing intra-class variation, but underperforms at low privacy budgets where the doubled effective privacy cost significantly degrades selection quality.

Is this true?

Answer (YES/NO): YES